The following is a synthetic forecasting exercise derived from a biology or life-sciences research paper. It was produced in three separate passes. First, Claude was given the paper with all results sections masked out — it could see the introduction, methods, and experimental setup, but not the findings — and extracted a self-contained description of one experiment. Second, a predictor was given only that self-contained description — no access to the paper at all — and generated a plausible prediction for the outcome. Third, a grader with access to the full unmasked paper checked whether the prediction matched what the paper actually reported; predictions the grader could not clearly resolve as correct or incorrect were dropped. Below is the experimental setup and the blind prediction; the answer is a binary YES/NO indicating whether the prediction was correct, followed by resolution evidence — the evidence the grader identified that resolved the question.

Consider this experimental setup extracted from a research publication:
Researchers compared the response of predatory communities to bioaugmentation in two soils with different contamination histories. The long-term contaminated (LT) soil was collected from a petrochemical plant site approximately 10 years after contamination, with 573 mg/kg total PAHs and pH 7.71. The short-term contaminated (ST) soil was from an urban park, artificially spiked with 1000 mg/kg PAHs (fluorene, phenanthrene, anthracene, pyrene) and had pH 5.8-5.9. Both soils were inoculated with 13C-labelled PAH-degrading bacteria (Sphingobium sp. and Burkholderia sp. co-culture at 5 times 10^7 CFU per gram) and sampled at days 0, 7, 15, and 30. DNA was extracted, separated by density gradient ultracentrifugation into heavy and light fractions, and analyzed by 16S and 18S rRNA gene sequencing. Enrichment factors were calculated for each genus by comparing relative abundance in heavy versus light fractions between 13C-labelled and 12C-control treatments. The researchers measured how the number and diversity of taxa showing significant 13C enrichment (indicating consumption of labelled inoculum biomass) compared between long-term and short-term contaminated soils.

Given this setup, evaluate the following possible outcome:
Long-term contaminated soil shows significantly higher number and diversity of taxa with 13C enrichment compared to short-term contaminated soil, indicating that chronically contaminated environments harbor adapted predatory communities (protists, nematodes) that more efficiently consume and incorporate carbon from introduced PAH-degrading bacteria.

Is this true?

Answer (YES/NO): NO